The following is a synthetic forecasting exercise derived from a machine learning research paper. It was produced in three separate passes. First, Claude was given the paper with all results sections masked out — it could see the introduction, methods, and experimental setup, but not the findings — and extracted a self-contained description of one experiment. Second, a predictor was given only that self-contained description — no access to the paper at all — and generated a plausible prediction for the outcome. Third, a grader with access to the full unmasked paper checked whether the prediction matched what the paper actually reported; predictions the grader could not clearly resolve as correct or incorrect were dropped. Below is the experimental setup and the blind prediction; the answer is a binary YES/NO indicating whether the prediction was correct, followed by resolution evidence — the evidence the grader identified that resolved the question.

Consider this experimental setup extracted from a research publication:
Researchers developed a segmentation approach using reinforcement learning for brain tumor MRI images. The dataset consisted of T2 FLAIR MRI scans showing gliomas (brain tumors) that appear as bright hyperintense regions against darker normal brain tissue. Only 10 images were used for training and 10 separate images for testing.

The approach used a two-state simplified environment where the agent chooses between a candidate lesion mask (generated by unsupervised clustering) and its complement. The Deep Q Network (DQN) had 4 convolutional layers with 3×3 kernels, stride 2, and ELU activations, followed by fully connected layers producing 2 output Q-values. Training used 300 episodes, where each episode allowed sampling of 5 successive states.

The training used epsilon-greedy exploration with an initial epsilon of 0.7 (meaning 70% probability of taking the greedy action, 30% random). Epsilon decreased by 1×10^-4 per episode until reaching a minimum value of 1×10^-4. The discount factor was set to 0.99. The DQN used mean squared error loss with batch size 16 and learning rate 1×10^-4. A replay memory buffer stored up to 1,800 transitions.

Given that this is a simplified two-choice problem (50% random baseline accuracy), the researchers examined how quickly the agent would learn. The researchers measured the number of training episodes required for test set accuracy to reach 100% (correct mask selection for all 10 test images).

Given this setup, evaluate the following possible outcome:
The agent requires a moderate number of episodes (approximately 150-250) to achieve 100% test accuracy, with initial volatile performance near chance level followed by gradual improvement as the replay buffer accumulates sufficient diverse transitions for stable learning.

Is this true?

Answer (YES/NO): NO